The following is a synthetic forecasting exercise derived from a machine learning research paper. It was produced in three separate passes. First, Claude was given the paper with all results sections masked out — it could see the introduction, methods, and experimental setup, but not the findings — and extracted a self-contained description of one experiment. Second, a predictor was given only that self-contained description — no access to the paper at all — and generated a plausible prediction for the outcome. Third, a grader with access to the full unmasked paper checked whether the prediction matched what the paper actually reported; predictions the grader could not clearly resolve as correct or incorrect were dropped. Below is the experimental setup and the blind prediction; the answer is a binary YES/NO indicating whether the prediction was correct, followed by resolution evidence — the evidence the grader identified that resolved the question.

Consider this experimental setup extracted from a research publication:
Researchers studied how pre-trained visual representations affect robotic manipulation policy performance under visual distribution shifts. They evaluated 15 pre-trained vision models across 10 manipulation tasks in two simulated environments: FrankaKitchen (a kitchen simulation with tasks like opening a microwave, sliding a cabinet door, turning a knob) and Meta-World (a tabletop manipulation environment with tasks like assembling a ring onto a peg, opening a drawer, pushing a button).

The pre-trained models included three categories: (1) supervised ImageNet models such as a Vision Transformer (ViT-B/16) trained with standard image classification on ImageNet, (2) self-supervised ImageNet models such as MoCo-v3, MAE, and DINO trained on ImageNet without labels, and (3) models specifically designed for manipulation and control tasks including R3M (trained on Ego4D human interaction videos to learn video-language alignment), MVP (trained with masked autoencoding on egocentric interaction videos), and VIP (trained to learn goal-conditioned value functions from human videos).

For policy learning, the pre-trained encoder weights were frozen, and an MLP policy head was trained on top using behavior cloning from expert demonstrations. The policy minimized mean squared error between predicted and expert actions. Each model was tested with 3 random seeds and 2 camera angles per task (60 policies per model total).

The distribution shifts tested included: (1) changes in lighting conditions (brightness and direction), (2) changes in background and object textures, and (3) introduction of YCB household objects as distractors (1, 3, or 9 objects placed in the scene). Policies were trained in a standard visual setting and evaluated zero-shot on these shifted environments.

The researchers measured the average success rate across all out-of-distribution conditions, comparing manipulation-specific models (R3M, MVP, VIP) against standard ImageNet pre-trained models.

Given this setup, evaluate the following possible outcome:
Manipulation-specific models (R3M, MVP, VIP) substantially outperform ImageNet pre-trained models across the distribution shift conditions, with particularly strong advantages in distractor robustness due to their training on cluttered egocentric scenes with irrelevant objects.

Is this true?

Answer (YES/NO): NO